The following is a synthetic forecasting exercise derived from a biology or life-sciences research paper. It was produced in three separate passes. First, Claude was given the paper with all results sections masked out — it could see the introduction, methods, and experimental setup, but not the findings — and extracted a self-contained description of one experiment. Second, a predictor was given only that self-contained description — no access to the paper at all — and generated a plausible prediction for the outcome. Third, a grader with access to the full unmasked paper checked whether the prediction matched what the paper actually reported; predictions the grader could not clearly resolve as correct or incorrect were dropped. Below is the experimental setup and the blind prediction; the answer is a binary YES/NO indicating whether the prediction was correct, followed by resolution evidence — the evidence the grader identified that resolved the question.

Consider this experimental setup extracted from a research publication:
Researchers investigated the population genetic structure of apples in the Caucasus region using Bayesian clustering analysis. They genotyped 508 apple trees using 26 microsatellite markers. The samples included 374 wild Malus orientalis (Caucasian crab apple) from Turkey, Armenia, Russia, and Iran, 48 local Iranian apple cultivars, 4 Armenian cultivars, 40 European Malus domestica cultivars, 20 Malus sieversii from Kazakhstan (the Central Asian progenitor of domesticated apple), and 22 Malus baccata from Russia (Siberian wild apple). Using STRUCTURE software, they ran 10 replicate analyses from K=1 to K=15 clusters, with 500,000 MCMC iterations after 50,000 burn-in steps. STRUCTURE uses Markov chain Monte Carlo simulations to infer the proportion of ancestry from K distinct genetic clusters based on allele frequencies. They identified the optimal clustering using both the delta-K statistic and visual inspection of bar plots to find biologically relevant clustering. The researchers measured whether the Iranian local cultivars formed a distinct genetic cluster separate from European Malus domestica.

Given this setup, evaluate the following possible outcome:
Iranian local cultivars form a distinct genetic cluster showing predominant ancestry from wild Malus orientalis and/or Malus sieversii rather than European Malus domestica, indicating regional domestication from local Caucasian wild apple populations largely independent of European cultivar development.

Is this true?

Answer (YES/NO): NO